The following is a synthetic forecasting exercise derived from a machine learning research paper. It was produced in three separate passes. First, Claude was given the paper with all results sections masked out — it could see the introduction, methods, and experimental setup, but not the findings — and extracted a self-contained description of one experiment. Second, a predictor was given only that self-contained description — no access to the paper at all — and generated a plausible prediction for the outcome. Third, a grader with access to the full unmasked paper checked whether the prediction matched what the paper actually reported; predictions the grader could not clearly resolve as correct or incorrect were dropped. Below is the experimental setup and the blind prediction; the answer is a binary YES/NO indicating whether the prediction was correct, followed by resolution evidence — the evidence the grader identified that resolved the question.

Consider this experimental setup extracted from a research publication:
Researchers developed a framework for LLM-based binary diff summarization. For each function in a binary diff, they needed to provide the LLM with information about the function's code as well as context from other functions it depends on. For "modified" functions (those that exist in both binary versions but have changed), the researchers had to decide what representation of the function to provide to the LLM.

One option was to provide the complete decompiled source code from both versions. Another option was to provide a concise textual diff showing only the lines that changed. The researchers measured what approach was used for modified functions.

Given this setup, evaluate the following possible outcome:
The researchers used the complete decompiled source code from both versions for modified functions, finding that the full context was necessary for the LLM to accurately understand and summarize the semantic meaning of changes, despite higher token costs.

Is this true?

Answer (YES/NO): NO